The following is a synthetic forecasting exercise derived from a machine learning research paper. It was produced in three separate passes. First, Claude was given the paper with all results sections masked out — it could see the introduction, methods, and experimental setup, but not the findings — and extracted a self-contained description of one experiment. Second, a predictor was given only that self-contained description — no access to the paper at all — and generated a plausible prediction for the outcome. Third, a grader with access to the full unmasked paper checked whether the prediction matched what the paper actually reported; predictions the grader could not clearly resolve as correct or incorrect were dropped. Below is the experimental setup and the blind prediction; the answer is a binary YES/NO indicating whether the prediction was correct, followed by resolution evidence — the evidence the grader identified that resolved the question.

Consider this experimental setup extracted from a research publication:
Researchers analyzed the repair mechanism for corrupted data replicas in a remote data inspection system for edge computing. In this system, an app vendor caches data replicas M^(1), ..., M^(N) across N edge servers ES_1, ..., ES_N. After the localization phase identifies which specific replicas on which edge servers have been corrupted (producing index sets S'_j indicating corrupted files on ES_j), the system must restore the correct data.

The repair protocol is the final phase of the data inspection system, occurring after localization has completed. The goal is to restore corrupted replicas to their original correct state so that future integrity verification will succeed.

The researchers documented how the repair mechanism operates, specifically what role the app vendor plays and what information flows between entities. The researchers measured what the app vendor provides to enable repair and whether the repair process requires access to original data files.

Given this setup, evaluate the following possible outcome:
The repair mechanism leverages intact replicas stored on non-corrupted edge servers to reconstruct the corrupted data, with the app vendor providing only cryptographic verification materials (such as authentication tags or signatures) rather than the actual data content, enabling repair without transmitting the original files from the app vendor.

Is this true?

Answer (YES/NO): NO